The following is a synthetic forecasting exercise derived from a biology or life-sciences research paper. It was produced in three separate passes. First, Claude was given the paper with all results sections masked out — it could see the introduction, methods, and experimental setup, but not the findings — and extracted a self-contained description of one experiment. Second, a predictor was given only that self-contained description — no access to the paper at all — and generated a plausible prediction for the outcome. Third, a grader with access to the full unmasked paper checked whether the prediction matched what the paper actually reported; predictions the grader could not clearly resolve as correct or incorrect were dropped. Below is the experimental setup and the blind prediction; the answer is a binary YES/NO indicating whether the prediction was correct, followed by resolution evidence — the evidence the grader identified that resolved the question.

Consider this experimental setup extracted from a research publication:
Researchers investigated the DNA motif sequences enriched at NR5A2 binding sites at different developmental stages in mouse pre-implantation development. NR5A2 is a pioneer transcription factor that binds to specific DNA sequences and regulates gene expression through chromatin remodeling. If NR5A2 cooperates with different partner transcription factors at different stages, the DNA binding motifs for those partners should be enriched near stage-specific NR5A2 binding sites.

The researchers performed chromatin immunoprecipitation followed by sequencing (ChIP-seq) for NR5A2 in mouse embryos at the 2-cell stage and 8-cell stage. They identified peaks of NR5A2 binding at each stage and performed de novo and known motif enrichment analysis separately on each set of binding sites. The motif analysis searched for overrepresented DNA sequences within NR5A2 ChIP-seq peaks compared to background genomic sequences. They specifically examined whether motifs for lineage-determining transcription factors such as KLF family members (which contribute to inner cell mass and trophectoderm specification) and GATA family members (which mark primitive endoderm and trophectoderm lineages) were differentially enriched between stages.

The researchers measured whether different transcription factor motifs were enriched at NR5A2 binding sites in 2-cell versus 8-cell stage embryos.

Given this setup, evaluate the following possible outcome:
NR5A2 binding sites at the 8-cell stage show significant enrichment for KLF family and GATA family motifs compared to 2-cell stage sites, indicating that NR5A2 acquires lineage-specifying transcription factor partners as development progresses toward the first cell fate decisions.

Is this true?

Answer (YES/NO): YES